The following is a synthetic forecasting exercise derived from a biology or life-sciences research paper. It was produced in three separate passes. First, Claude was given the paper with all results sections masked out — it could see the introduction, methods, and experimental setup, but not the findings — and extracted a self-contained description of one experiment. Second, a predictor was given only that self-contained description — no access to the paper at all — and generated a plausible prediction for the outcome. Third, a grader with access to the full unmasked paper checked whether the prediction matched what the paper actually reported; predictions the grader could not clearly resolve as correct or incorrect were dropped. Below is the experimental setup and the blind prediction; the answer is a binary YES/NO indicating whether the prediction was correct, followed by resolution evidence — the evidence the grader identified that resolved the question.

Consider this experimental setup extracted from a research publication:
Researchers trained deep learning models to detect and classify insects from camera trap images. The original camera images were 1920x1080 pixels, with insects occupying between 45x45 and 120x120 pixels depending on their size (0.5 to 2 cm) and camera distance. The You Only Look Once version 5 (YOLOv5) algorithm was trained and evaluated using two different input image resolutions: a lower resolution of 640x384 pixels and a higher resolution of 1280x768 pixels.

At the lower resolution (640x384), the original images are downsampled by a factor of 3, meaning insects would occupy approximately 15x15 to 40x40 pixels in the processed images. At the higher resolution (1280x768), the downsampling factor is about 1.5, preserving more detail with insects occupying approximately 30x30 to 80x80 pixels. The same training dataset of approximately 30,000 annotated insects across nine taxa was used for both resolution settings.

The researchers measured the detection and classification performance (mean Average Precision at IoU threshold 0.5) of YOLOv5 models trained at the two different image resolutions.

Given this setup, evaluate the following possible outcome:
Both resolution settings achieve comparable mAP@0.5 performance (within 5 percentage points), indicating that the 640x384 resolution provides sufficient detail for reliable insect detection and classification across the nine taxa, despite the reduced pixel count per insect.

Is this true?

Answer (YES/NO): YES